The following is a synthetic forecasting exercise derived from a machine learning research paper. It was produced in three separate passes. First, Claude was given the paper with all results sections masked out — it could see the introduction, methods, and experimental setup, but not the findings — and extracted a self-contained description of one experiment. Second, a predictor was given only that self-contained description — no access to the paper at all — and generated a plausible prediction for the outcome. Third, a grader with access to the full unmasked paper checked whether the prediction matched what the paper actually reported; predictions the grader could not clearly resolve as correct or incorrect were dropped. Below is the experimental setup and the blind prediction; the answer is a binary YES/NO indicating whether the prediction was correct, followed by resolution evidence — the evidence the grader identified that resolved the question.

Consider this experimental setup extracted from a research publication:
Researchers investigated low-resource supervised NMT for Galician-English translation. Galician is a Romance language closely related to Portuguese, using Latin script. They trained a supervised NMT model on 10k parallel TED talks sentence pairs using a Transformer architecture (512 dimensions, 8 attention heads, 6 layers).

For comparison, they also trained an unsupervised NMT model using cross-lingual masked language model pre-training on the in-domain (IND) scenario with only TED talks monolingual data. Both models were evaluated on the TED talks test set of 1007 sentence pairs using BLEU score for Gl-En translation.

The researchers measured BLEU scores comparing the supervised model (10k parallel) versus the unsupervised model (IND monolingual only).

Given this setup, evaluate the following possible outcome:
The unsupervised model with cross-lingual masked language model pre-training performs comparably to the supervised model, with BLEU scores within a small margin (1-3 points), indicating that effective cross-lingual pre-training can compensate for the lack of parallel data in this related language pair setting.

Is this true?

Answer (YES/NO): NO